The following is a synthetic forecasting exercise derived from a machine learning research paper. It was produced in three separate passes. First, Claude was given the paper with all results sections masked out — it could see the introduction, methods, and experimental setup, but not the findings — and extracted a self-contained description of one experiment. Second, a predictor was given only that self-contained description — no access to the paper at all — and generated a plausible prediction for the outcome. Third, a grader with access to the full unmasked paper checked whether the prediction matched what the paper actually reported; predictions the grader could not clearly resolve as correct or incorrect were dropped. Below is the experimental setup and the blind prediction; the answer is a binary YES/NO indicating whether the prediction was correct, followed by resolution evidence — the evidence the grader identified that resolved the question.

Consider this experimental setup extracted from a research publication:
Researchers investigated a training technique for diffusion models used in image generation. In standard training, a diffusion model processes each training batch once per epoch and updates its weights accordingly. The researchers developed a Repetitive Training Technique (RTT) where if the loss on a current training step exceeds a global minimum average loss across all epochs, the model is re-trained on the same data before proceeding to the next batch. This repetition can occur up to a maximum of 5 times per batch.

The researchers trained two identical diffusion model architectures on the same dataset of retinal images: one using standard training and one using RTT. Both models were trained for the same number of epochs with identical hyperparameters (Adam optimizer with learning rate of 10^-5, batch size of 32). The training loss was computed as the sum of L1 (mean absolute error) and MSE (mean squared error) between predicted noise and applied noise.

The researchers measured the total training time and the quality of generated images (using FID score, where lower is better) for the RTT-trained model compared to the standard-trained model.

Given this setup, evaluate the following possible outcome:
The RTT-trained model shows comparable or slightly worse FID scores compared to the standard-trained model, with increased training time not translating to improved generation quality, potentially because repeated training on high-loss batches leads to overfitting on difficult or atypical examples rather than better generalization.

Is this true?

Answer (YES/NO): NO